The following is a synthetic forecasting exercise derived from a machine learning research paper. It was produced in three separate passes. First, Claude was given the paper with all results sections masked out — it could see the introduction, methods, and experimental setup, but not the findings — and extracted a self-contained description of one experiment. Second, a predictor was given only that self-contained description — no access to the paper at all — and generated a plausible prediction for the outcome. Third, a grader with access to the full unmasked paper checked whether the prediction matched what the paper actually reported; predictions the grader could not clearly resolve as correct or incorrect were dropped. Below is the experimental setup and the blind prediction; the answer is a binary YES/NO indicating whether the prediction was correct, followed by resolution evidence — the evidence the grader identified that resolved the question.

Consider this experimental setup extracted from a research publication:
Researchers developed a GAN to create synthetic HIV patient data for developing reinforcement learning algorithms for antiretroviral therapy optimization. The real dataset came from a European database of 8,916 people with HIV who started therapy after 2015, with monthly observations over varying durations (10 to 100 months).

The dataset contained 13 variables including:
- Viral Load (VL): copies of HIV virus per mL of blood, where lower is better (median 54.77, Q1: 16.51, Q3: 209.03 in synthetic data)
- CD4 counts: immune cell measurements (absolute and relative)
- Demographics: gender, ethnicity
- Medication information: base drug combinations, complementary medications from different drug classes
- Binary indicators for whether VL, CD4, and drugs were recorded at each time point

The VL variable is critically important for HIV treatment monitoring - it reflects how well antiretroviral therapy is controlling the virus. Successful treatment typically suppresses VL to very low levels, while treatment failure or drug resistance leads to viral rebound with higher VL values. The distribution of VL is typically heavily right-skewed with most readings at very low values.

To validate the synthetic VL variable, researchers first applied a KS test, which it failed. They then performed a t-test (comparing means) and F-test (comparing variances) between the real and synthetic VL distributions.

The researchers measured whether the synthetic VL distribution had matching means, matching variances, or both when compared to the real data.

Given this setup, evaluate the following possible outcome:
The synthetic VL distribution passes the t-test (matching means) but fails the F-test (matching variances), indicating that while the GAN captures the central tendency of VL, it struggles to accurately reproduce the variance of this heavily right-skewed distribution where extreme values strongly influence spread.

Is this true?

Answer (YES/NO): YES